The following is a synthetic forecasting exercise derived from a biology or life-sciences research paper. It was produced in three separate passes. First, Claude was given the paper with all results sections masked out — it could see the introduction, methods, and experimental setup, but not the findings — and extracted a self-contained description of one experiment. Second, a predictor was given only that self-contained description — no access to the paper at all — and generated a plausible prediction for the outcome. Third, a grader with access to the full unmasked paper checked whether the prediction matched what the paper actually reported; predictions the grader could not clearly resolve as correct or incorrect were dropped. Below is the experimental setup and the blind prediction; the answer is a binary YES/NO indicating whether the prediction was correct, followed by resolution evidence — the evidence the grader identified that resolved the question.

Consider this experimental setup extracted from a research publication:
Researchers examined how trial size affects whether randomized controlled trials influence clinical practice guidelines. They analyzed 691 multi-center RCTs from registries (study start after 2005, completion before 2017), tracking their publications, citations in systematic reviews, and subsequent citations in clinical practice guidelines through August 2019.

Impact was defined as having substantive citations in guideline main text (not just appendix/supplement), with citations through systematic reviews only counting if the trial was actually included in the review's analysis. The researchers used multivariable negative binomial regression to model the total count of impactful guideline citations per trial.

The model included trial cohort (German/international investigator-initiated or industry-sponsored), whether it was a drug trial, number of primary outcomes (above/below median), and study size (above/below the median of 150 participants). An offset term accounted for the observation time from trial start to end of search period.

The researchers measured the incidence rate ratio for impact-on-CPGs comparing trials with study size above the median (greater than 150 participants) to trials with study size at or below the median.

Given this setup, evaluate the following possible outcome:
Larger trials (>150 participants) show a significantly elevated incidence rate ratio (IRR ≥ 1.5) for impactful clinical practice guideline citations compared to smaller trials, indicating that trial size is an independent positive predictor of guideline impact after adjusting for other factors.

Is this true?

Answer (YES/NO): YES